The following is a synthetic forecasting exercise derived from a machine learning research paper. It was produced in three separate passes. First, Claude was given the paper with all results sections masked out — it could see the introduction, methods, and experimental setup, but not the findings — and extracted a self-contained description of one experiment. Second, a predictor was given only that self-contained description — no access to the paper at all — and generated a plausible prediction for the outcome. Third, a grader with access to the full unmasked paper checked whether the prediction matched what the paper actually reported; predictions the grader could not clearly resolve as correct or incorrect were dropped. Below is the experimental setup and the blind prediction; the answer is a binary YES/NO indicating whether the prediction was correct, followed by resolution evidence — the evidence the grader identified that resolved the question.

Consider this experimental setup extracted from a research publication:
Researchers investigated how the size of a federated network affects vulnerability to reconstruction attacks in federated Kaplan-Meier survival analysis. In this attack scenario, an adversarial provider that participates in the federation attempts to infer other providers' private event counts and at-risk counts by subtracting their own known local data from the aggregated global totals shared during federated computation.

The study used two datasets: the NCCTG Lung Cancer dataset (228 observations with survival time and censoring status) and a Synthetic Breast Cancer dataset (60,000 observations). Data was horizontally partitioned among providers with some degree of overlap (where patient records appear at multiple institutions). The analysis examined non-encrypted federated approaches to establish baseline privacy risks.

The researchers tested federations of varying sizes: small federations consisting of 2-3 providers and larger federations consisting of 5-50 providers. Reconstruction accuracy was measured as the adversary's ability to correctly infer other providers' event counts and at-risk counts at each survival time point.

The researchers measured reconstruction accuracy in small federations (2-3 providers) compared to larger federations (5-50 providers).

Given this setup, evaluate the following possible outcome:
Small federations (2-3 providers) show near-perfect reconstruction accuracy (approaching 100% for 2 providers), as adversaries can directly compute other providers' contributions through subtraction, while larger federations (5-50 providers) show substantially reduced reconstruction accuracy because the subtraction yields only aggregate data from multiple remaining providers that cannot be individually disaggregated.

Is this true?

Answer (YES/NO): YES